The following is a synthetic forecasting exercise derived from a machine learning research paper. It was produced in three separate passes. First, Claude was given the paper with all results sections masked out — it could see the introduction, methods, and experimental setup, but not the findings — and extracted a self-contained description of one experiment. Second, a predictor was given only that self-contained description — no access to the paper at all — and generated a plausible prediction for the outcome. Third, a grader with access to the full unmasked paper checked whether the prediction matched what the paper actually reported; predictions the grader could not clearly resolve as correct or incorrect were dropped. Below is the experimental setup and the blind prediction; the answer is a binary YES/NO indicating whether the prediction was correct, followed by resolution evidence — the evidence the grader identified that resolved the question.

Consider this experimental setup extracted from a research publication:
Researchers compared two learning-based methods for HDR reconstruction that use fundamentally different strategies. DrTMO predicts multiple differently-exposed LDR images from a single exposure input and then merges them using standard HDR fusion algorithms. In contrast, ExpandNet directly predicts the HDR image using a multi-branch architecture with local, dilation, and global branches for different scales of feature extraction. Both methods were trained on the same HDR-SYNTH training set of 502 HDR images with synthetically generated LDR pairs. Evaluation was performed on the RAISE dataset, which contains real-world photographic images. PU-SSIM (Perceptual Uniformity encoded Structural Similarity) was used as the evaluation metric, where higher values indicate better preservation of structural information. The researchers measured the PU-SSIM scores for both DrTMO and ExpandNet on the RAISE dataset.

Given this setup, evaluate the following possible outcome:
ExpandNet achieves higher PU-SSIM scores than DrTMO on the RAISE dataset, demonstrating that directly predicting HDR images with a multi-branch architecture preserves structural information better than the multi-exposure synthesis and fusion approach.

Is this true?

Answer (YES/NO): YES